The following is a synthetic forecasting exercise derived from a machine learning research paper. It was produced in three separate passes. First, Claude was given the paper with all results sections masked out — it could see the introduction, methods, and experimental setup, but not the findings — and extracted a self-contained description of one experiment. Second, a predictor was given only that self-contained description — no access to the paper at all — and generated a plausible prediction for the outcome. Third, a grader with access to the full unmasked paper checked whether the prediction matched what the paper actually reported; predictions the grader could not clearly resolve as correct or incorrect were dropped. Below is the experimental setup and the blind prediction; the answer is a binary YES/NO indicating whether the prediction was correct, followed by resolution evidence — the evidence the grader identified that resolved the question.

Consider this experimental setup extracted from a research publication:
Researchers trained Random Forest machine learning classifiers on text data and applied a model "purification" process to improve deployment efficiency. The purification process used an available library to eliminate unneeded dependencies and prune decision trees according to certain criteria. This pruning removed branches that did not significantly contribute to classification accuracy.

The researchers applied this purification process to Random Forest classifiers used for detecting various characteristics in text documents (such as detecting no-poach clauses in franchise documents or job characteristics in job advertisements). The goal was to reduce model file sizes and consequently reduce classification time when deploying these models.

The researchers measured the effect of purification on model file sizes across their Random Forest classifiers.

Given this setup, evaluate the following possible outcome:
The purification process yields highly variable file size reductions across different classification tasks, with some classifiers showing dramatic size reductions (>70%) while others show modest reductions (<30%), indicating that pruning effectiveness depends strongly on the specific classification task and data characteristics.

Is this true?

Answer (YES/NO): NO